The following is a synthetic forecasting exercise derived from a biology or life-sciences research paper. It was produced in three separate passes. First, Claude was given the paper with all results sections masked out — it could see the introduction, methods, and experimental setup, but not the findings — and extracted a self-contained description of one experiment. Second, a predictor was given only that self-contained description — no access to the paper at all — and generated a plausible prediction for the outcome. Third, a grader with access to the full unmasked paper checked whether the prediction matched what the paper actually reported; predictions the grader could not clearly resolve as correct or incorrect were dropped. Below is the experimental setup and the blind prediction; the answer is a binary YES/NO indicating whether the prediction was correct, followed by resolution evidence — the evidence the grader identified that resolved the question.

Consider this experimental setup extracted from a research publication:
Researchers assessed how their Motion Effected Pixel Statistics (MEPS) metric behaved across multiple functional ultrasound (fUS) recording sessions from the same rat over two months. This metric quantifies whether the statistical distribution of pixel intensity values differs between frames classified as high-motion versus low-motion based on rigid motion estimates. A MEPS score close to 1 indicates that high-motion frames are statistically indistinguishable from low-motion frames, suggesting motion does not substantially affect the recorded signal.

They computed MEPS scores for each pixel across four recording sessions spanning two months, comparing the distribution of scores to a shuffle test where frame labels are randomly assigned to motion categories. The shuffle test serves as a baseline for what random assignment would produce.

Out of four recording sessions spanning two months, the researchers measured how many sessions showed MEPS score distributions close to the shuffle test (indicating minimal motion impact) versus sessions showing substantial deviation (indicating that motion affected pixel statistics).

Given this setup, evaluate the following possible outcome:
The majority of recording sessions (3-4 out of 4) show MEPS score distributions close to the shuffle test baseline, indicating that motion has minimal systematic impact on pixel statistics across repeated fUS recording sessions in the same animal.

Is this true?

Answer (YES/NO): YES